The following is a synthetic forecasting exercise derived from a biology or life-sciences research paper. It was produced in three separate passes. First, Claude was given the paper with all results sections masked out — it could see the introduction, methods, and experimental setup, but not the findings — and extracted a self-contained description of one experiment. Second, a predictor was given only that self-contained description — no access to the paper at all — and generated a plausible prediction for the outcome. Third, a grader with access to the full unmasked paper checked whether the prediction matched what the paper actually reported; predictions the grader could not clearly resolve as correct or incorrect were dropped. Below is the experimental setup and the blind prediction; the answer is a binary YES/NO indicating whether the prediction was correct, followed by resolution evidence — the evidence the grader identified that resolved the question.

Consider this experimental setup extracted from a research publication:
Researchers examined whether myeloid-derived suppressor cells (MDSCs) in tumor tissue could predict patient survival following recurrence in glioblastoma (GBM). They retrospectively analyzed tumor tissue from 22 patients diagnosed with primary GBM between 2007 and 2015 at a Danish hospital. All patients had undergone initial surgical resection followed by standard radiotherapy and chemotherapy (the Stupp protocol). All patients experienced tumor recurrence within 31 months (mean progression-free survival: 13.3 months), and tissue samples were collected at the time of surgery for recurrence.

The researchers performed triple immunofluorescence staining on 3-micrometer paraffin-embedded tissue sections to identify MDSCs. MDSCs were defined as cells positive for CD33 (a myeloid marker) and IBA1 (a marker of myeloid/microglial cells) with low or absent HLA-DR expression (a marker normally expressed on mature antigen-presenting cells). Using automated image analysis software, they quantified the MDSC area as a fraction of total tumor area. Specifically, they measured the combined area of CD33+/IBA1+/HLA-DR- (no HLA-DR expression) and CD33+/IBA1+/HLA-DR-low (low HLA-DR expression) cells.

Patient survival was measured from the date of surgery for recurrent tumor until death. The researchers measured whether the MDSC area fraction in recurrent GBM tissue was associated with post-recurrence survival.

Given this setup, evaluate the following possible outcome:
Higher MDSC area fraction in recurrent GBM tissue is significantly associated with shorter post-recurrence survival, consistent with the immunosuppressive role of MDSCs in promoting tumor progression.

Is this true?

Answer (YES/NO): YES